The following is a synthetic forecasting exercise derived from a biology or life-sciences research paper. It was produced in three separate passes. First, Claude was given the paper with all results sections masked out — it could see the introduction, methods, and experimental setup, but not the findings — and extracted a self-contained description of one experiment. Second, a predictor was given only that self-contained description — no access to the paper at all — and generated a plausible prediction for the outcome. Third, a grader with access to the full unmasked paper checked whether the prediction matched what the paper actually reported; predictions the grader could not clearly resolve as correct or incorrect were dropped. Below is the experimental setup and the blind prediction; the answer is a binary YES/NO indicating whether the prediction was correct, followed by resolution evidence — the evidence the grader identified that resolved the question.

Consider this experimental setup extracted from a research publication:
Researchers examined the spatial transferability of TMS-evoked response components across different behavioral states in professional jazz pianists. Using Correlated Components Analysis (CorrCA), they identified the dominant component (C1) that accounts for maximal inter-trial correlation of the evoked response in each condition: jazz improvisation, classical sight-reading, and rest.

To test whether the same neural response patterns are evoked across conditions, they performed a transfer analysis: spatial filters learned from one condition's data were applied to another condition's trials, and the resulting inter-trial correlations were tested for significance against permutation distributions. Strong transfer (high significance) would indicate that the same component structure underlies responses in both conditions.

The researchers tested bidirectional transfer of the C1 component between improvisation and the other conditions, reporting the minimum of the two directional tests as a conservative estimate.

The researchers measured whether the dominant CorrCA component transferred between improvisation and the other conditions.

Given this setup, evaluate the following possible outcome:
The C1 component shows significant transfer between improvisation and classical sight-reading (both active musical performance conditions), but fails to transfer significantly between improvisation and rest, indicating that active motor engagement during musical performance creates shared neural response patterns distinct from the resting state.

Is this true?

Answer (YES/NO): NO